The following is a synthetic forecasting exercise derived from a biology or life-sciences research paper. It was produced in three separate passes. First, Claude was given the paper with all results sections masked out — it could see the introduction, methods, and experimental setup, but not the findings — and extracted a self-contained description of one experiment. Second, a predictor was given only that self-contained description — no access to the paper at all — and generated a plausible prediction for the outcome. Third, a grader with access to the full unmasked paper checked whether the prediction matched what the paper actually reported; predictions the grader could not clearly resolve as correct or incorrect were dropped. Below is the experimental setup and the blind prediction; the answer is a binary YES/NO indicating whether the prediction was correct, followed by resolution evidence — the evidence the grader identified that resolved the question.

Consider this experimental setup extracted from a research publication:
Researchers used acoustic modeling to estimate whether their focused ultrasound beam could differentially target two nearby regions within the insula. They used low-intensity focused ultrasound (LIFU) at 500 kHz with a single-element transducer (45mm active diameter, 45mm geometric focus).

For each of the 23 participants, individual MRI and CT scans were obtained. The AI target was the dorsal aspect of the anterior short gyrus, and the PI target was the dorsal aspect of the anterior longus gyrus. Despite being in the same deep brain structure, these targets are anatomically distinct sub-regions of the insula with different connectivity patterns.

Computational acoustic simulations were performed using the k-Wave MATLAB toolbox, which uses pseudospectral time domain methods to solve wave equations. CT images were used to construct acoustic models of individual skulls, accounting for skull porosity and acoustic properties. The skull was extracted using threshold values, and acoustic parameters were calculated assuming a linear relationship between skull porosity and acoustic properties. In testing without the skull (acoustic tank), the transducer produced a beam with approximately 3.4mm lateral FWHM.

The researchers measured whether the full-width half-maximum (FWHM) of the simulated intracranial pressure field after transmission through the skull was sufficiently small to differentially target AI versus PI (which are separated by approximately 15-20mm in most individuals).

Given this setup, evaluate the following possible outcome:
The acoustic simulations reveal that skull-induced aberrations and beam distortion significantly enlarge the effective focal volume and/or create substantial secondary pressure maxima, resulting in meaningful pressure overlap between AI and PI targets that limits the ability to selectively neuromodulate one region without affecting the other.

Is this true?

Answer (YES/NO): NO